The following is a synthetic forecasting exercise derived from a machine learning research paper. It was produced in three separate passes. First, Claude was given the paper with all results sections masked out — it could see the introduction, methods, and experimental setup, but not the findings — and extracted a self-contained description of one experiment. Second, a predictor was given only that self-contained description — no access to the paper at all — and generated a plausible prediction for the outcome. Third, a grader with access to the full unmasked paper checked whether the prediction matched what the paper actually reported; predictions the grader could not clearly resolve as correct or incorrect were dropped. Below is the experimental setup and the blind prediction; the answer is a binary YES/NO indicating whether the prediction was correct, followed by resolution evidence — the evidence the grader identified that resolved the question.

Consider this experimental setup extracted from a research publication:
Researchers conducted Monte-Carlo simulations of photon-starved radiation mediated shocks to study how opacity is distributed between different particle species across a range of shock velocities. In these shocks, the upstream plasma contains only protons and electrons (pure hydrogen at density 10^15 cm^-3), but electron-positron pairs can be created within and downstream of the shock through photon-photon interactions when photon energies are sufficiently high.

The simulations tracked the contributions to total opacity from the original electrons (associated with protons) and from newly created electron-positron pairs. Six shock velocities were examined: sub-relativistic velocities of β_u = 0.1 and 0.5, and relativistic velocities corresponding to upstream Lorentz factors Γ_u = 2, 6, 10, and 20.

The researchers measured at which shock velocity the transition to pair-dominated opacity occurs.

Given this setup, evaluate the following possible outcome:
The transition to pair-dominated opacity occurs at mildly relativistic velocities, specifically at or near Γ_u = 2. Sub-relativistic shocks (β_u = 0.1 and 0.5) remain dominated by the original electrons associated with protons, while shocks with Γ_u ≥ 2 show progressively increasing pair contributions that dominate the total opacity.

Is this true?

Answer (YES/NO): NO